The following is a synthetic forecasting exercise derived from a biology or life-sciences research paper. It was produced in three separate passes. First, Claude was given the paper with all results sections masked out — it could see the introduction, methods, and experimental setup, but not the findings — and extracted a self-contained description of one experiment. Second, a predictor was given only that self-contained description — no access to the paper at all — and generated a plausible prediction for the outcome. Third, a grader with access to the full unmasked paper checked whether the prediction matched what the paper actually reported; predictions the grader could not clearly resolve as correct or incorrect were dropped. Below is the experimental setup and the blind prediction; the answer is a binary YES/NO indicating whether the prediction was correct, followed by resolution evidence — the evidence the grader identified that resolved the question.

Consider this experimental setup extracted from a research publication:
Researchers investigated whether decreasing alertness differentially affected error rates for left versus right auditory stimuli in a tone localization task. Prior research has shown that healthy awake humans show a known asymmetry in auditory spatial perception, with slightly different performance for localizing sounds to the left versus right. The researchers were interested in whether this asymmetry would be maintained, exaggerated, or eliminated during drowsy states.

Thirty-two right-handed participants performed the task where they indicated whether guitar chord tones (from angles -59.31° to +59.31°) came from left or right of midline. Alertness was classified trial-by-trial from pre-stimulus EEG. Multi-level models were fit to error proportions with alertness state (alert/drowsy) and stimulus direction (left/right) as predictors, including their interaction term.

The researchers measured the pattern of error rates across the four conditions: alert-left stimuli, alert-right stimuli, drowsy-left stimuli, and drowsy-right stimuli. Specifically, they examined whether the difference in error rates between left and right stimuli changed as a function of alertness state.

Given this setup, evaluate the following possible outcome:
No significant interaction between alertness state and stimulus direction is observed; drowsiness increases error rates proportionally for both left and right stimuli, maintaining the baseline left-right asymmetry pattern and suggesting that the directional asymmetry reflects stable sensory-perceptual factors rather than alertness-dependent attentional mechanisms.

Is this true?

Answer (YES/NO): NO